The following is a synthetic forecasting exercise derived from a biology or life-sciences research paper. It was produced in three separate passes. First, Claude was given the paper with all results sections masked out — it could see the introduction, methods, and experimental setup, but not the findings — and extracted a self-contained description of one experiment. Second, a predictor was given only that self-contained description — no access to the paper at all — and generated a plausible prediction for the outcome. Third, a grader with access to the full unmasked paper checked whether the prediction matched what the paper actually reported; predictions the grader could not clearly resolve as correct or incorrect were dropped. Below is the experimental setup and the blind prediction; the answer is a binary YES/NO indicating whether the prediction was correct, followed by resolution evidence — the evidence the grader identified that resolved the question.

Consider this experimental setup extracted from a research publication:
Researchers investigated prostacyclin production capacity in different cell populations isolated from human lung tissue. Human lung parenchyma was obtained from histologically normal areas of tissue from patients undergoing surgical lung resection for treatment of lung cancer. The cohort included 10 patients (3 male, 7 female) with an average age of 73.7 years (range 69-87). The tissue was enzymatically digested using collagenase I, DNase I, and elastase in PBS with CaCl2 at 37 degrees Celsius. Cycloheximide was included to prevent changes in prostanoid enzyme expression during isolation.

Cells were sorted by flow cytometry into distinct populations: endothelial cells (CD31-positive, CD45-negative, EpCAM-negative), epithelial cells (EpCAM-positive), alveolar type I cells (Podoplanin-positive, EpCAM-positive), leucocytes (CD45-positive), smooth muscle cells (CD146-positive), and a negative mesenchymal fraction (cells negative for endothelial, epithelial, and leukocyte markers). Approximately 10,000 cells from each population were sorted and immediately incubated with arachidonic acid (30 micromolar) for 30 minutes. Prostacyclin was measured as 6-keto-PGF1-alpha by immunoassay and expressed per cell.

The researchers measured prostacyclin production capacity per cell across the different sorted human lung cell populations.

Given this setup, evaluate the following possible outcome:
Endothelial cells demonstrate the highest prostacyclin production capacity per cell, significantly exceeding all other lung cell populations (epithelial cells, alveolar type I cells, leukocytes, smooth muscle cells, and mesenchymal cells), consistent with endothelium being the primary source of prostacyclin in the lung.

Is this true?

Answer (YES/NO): NO